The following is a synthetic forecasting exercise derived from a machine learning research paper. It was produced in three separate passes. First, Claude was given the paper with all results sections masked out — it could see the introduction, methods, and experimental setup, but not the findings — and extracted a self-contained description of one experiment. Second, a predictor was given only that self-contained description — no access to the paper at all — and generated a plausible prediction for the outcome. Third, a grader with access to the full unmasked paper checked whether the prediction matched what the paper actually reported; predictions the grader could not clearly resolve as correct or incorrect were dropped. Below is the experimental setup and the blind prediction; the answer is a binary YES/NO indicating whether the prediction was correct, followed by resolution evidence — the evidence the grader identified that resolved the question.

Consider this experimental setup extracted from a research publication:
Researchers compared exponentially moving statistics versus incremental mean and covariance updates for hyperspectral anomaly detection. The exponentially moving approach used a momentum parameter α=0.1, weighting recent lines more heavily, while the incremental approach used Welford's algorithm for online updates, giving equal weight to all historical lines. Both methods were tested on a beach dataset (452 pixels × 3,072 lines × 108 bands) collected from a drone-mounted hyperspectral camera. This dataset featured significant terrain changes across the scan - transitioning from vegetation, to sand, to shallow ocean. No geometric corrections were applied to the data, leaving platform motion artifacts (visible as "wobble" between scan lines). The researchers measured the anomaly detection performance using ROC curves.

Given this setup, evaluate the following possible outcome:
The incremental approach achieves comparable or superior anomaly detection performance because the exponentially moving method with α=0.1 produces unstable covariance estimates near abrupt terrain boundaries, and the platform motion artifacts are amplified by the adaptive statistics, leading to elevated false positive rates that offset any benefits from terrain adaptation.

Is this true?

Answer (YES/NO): NO